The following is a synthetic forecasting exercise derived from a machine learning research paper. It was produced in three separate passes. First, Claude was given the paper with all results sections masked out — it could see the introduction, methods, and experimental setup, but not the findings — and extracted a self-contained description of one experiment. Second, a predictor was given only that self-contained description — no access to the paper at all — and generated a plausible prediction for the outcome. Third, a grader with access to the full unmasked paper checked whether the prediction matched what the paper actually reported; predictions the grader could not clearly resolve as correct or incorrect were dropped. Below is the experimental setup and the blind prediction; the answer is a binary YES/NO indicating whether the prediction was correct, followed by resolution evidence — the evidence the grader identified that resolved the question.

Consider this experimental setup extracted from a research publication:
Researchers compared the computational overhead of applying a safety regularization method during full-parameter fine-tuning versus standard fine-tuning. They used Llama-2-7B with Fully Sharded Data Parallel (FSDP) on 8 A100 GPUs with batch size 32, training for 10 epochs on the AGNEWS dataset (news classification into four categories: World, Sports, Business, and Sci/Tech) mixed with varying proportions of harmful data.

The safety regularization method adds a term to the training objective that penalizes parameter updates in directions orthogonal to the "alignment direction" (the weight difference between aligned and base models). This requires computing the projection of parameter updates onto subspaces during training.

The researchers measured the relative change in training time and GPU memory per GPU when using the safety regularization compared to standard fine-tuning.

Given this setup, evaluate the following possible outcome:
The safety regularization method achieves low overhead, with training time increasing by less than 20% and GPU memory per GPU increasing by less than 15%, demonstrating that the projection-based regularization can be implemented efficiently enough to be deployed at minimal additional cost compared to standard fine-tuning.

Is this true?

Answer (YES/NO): YES